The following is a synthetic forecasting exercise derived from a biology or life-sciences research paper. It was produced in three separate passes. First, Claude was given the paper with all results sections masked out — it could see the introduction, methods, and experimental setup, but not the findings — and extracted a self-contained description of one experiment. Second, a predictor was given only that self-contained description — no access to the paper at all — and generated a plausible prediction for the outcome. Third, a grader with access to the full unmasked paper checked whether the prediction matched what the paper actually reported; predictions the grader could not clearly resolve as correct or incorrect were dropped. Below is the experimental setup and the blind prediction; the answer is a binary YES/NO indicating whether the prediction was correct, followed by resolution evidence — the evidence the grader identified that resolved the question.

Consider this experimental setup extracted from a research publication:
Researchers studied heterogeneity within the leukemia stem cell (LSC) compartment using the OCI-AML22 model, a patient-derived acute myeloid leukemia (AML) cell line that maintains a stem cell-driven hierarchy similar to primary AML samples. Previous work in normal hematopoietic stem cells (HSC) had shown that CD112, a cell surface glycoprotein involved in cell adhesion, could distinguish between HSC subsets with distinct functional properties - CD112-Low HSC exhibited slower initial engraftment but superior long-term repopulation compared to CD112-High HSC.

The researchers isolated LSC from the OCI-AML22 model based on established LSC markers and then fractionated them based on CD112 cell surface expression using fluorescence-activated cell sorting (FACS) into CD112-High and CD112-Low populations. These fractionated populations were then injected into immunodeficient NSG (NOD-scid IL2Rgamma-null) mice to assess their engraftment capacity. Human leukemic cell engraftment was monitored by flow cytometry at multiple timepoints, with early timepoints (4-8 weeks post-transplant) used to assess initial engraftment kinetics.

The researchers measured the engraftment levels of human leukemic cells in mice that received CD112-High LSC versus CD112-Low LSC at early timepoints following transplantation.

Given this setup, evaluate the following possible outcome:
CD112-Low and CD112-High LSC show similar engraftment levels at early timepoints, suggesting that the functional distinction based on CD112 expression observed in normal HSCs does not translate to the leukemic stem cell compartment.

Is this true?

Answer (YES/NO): NO